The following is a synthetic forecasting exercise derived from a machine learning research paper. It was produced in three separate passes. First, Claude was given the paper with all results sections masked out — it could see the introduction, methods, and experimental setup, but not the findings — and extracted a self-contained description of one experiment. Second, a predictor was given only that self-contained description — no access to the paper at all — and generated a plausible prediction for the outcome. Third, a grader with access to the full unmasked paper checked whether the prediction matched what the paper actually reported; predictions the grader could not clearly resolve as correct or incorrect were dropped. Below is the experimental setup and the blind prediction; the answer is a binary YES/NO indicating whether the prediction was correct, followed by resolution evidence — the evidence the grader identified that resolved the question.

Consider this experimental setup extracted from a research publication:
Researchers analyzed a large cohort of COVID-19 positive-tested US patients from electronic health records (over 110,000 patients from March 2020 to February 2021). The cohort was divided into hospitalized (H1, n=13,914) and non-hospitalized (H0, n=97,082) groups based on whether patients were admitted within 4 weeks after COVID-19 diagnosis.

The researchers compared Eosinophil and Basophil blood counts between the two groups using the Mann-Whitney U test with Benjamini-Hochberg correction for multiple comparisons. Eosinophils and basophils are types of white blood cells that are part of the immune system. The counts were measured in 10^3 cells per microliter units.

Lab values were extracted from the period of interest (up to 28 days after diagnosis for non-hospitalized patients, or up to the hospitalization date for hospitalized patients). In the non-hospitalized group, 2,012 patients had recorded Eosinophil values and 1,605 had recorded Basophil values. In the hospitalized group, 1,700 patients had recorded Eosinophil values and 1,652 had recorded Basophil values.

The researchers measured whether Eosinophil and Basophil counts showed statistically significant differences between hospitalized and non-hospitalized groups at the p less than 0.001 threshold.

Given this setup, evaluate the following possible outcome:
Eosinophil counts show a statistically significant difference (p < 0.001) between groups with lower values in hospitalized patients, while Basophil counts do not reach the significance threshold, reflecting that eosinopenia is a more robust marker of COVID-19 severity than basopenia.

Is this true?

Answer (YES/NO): NO